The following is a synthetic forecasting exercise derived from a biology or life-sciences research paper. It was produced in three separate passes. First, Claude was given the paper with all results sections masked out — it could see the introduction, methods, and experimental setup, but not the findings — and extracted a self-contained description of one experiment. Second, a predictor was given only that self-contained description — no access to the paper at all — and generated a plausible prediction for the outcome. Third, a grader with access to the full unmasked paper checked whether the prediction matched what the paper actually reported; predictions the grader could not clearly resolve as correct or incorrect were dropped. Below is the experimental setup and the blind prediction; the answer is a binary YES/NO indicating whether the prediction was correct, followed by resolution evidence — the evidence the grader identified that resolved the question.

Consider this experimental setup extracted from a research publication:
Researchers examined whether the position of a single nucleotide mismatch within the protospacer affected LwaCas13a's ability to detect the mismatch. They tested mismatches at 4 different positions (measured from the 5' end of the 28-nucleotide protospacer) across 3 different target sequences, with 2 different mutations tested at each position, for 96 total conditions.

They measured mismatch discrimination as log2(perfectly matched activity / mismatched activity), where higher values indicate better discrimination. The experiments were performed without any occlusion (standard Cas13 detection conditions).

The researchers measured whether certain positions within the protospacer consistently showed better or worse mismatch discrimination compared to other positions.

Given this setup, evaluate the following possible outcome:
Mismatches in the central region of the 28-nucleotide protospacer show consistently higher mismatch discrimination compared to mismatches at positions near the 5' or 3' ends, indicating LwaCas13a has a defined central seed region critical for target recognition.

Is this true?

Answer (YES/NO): NO